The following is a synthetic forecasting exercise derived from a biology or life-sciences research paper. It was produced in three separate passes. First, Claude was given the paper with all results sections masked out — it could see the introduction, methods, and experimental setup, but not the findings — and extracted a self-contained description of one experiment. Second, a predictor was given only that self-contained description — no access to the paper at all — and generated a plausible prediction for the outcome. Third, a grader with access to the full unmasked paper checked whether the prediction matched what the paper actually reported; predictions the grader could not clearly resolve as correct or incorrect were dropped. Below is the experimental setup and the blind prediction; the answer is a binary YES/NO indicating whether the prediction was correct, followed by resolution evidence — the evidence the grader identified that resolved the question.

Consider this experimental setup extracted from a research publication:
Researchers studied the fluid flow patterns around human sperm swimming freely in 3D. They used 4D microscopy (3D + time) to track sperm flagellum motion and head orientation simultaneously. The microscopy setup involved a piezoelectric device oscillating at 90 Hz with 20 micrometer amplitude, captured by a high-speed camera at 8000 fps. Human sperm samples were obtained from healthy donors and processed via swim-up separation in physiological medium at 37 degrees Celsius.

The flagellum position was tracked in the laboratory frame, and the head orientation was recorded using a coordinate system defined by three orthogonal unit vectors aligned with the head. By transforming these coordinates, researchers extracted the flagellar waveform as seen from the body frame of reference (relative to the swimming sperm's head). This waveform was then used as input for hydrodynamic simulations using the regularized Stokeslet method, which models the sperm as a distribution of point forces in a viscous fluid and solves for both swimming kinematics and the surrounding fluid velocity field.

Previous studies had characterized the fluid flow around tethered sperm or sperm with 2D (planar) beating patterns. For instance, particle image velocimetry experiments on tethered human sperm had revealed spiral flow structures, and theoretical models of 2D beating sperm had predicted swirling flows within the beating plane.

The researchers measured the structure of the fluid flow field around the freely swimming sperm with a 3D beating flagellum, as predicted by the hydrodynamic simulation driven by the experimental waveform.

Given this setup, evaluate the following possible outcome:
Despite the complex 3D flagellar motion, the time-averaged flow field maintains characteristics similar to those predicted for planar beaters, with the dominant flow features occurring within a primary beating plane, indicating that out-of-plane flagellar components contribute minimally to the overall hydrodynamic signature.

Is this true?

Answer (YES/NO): NO